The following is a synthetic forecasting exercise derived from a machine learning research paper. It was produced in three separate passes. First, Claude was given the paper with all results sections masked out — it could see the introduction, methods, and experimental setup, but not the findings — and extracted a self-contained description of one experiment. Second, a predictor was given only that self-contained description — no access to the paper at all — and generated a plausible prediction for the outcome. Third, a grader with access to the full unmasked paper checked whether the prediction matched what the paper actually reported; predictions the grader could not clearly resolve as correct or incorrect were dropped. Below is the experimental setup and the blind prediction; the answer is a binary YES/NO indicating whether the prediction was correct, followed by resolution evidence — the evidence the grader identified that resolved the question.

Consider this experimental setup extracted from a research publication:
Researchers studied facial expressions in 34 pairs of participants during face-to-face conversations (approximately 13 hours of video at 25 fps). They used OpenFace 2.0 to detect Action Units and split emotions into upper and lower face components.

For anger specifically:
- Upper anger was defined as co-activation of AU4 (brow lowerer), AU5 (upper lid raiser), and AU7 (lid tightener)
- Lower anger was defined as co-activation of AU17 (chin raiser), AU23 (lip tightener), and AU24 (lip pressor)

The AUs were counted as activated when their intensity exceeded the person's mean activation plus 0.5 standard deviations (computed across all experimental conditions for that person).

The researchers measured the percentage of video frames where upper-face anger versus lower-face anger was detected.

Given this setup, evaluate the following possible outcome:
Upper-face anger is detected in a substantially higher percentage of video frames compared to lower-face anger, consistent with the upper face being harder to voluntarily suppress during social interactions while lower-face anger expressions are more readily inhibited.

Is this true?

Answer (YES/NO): NO